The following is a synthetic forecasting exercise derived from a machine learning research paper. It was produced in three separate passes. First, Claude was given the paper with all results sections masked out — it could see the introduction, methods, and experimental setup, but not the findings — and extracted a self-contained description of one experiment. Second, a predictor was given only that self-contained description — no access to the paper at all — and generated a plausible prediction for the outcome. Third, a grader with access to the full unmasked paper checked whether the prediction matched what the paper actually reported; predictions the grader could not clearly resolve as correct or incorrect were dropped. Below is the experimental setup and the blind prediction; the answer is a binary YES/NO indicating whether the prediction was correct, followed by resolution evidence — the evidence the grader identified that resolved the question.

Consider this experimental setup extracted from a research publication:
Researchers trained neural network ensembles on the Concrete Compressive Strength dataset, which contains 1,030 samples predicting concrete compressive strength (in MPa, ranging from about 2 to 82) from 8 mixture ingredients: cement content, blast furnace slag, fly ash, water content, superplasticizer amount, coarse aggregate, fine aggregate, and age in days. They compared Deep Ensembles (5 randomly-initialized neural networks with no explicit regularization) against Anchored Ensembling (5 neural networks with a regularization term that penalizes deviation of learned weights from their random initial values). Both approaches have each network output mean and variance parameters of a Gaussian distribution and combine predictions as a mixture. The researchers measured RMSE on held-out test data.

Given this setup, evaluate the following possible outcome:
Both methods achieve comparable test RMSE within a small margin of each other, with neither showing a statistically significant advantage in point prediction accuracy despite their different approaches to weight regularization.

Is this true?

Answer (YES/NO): NO